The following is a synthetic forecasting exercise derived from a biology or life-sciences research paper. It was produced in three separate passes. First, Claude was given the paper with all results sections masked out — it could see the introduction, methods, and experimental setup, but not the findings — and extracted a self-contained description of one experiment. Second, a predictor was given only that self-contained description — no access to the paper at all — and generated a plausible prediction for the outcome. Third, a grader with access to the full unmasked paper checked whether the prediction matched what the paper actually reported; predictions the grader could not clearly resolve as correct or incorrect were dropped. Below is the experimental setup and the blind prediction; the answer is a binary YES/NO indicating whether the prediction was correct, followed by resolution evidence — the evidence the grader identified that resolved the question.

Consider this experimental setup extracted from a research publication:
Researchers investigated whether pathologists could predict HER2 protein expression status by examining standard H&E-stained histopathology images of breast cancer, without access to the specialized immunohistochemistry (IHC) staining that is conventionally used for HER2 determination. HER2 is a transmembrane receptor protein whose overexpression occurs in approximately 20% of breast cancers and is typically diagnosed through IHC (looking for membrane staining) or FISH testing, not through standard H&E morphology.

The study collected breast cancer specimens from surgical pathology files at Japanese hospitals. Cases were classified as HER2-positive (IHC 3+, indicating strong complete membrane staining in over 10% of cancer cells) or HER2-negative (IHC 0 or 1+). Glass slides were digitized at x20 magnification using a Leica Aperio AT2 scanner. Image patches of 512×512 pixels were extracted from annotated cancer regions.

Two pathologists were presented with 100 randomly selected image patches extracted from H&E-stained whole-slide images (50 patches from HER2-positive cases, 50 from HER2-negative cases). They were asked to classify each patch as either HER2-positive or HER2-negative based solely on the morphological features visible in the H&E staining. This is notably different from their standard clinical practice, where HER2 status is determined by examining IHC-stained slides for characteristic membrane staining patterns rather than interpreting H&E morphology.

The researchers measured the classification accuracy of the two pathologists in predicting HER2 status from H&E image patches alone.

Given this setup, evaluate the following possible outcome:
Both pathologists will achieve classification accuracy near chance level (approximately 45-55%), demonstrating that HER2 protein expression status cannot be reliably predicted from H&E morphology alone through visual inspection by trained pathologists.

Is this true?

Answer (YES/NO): NO